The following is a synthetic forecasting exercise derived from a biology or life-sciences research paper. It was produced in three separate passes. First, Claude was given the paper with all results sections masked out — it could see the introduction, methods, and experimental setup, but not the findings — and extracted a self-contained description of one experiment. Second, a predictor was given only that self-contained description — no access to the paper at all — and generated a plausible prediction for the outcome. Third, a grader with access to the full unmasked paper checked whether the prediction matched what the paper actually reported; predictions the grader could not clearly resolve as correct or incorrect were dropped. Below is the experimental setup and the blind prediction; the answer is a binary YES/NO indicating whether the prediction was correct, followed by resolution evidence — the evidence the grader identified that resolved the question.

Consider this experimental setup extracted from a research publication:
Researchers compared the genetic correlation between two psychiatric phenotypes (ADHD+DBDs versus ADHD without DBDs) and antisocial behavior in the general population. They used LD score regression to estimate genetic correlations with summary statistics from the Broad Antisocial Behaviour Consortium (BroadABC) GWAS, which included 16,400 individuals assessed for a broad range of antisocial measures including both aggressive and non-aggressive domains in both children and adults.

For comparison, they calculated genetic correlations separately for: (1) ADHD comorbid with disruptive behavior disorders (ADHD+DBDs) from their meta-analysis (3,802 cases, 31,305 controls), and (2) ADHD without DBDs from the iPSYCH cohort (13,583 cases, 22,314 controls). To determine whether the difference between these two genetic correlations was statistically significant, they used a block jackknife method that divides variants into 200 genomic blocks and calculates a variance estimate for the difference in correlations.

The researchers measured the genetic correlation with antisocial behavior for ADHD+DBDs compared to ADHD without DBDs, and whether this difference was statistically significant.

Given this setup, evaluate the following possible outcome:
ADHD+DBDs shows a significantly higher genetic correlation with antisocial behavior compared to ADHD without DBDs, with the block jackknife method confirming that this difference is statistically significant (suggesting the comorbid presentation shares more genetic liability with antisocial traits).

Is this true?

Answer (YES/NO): NO